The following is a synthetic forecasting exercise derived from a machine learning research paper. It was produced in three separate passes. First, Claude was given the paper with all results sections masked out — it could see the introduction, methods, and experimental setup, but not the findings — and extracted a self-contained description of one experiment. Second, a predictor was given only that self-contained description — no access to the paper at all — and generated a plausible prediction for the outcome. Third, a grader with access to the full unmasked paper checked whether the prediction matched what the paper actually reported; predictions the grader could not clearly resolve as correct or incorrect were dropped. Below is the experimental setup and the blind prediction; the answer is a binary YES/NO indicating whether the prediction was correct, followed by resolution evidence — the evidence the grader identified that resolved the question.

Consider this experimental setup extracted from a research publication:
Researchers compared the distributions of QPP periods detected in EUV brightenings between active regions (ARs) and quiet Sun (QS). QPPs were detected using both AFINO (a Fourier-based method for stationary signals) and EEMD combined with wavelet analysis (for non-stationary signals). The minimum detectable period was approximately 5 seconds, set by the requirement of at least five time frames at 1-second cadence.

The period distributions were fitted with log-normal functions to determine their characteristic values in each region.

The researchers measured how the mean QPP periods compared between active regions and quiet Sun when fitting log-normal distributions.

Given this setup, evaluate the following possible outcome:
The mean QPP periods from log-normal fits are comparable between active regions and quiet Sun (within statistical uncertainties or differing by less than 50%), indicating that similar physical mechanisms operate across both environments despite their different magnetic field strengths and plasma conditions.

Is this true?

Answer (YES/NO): YES